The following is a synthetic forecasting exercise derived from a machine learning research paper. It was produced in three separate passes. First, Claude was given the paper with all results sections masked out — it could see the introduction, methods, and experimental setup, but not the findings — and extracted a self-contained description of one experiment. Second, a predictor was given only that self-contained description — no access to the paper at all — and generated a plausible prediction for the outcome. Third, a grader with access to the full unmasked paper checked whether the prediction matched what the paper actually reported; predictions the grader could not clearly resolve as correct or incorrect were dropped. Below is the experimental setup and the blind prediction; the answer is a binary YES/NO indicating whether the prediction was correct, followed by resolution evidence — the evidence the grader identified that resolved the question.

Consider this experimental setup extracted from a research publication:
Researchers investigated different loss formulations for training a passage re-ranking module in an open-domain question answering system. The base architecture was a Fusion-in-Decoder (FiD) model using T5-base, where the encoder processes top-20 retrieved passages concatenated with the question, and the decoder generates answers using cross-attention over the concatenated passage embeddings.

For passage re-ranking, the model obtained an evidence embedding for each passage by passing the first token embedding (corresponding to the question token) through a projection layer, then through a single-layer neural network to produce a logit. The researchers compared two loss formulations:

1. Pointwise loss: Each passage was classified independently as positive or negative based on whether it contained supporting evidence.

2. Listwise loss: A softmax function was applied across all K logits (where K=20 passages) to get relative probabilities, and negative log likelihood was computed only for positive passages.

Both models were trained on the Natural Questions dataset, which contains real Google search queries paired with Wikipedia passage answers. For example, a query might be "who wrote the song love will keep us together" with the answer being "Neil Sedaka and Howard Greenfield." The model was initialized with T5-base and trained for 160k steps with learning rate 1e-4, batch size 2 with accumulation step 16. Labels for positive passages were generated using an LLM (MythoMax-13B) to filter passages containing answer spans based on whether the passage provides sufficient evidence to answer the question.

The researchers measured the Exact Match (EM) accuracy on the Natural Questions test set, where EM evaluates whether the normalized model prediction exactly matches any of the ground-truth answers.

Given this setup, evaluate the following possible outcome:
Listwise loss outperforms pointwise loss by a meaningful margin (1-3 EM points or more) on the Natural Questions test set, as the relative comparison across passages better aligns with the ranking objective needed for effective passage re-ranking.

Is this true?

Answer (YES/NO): NO